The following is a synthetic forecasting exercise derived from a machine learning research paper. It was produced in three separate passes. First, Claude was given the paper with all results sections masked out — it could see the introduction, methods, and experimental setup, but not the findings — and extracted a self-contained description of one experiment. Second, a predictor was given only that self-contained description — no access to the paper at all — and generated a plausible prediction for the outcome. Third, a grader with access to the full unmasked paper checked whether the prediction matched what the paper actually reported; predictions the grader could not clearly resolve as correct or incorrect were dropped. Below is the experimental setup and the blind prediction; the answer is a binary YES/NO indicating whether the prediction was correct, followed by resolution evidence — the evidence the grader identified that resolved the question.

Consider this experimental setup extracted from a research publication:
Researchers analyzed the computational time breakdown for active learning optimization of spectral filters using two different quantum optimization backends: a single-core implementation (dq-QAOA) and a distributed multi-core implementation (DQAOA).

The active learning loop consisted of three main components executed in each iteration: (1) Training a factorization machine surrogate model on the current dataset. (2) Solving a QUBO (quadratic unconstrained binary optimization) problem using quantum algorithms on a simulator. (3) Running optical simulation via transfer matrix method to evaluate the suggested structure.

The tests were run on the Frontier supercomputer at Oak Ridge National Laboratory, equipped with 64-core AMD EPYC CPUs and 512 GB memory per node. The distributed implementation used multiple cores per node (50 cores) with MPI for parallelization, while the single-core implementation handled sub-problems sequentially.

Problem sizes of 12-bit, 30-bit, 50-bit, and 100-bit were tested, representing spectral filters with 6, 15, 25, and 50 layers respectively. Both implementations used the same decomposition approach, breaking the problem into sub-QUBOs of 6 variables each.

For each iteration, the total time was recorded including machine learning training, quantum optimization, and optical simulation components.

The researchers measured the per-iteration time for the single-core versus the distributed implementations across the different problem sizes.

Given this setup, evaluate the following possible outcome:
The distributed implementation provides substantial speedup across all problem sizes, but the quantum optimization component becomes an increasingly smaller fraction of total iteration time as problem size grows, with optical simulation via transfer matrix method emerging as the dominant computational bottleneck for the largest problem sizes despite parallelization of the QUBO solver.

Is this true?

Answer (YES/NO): NO